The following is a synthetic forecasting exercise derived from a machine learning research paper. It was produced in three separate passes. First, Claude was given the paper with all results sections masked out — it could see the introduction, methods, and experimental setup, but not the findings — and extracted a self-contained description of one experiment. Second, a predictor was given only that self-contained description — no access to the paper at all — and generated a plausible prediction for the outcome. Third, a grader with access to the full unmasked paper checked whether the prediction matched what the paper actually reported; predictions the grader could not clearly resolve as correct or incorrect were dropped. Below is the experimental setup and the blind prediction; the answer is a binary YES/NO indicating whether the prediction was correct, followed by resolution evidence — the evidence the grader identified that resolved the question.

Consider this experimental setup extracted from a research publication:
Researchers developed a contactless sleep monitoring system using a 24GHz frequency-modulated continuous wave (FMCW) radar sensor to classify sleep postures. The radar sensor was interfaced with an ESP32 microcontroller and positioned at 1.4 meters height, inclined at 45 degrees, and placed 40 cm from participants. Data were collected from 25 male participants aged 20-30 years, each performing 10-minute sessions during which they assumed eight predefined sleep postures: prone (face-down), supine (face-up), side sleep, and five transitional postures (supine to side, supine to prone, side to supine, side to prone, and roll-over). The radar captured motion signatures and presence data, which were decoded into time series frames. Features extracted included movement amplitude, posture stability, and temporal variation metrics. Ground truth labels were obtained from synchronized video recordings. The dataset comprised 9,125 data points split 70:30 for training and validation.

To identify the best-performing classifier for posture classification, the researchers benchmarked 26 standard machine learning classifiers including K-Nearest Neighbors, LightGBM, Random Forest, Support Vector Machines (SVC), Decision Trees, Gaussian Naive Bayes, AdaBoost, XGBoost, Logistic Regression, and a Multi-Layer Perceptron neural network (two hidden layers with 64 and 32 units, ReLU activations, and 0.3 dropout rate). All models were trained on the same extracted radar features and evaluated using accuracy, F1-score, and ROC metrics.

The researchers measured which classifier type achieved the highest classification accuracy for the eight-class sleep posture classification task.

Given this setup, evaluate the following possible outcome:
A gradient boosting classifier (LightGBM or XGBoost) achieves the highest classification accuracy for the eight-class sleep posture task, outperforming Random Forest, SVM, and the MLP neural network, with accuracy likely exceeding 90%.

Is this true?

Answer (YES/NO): NO